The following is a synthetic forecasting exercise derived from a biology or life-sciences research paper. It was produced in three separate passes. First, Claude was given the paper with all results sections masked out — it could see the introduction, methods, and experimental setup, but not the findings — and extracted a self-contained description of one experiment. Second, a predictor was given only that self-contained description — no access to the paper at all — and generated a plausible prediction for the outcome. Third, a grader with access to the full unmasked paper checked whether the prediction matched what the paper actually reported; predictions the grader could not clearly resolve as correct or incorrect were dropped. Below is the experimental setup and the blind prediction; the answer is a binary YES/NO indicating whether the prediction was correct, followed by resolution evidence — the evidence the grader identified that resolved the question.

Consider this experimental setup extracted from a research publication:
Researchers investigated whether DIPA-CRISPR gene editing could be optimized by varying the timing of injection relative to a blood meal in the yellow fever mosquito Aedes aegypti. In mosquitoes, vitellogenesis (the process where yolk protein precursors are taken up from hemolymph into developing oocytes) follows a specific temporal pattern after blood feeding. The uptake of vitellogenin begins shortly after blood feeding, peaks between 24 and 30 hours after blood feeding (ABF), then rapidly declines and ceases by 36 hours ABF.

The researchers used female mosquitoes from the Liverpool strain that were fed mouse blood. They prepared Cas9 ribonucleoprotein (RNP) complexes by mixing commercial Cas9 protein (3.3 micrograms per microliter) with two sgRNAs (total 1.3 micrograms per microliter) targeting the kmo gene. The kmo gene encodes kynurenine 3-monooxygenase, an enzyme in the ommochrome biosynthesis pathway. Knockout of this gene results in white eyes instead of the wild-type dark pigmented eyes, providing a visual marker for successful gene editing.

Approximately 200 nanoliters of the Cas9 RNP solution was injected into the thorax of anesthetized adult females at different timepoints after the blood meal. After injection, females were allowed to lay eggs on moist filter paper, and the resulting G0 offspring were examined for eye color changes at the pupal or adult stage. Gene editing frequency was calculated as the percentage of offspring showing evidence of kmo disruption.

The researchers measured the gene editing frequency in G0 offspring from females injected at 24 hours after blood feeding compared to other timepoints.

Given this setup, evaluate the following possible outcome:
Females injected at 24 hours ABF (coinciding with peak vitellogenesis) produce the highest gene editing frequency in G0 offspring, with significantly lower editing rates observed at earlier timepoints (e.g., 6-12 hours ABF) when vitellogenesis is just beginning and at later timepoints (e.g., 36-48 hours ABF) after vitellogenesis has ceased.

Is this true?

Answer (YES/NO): YES